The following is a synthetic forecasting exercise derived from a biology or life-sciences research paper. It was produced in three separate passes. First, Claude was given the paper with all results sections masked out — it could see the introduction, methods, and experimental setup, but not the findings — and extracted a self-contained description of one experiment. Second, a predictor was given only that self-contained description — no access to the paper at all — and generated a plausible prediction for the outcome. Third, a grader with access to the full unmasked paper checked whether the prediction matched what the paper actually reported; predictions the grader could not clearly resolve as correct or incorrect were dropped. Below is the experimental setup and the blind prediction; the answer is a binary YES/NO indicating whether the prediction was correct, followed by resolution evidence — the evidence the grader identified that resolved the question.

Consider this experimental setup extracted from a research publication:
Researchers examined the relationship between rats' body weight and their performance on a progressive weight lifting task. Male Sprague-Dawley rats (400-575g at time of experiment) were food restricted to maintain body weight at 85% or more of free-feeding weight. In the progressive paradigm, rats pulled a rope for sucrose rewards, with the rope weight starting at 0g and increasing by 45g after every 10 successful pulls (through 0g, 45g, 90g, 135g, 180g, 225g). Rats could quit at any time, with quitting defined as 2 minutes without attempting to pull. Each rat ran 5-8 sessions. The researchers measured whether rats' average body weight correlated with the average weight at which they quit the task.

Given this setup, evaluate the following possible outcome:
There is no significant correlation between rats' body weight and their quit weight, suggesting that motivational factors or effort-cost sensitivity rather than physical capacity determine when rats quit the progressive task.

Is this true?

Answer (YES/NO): YES